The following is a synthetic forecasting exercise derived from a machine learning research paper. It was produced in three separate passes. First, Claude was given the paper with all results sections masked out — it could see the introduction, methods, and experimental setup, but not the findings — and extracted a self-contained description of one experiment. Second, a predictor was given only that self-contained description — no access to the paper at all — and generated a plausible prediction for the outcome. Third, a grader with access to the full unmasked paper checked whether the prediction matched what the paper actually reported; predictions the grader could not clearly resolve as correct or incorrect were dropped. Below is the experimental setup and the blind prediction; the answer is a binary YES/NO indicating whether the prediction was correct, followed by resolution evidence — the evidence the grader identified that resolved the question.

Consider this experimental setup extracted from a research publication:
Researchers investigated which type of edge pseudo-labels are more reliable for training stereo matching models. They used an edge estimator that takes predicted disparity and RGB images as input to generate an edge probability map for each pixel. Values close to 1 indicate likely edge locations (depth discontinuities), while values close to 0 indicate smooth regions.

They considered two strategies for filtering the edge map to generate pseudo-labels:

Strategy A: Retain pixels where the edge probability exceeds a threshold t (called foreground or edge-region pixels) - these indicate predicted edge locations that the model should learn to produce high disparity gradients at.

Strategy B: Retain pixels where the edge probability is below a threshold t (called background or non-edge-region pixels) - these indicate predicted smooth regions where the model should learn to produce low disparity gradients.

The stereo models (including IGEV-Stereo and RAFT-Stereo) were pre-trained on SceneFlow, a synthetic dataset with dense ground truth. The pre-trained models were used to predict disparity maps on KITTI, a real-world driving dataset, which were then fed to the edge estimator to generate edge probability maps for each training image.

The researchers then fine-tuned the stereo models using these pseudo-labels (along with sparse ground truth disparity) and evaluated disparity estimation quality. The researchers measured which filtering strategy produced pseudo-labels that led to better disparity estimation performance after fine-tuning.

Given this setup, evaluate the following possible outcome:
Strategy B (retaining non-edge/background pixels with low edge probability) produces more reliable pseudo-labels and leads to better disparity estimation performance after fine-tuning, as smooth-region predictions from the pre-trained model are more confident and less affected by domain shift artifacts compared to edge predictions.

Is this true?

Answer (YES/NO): YES